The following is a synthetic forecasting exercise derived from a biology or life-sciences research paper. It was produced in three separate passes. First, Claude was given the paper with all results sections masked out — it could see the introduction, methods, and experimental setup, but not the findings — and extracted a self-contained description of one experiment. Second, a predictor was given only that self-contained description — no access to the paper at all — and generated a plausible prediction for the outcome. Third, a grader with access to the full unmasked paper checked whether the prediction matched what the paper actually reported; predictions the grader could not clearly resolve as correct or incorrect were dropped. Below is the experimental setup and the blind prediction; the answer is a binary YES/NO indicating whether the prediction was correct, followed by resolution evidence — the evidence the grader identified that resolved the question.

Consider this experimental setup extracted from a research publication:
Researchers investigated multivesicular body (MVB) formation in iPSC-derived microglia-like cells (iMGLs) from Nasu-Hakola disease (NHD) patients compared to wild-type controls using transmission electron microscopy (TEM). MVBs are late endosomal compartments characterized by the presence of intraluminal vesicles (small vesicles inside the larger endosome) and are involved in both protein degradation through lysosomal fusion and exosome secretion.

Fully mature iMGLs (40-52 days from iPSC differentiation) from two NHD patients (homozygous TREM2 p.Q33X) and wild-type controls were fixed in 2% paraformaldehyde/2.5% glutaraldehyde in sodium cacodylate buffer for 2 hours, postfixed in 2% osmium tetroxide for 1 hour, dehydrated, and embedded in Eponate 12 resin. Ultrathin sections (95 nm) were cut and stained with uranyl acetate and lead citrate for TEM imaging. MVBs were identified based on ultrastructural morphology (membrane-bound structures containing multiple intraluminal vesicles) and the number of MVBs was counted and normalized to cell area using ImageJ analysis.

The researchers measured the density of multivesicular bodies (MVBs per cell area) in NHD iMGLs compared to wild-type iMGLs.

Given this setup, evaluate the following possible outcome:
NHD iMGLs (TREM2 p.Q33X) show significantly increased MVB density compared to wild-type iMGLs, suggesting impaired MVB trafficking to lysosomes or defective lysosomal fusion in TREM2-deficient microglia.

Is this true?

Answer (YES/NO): YES